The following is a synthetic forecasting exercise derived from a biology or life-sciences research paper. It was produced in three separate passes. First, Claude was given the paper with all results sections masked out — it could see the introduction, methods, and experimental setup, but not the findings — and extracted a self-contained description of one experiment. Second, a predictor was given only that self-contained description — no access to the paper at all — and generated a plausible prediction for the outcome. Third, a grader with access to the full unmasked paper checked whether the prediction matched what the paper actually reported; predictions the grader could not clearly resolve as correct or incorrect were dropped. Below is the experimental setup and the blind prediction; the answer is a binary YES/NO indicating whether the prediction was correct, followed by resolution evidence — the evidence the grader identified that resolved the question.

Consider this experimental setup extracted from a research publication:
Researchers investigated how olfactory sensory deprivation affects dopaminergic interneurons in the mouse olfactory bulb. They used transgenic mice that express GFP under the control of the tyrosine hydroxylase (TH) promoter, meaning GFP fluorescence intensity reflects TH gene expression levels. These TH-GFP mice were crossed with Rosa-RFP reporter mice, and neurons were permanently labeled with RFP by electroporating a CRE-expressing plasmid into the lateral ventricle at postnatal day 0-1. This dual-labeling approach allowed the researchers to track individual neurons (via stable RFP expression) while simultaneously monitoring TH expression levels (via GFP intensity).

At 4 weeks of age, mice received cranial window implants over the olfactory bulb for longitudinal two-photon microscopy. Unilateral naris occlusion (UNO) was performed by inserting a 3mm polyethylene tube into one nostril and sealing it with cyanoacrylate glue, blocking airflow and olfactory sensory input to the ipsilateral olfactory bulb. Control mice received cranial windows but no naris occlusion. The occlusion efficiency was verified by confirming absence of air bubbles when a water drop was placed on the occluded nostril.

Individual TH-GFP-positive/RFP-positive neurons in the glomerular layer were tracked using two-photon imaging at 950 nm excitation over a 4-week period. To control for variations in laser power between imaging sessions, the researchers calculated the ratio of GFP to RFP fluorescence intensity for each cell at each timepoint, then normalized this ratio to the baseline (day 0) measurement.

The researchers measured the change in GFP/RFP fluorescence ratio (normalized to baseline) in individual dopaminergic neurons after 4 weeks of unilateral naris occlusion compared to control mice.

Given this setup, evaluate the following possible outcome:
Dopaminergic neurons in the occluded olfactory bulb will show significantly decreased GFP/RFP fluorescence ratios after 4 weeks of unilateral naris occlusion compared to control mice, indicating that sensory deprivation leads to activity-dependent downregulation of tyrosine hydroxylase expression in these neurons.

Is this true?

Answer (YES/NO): YES